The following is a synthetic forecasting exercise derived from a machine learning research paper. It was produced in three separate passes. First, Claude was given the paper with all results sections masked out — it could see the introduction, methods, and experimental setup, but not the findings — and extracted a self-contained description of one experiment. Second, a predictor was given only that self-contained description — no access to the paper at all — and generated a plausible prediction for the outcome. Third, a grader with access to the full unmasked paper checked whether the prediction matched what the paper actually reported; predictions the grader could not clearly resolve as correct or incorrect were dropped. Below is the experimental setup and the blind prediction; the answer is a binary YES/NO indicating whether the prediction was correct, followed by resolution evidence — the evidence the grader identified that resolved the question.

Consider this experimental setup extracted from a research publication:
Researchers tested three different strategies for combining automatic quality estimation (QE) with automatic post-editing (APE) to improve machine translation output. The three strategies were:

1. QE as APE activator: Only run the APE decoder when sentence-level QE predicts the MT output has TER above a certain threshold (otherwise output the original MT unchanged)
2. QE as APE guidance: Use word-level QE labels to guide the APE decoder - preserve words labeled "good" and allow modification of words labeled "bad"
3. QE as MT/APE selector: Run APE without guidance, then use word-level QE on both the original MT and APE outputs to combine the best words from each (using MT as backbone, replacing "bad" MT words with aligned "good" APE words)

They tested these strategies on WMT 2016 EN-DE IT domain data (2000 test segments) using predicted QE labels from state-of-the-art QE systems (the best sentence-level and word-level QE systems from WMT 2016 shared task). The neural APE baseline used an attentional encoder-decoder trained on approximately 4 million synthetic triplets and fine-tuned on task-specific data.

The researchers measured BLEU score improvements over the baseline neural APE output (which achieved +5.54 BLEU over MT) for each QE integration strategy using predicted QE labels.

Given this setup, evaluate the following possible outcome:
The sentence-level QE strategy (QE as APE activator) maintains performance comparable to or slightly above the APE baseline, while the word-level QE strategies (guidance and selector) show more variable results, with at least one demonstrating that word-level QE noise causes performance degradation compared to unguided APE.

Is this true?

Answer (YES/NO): NO